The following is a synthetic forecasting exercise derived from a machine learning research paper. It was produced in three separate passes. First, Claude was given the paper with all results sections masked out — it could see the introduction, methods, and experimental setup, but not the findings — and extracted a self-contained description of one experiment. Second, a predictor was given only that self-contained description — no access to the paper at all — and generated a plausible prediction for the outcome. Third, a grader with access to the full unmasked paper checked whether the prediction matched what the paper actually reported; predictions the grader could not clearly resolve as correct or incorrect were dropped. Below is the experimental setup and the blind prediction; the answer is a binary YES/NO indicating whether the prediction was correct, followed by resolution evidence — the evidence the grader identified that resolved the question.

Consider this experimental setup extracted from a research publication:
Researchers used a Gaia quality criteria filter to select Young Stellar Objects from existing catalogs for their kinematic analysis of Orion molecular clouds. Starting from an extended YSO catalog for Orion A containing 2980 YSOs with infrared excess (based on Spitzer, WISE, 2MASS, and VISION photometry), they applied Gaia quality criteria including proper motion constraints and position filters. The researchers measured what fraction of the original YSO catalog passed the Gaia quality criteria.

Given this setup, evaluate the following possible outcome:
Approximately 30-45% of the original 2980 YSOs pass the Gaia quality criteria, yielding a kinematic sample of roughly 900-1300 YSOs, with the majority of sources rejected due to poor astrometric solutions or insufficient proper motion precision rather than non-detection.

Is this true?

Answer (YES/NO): YES